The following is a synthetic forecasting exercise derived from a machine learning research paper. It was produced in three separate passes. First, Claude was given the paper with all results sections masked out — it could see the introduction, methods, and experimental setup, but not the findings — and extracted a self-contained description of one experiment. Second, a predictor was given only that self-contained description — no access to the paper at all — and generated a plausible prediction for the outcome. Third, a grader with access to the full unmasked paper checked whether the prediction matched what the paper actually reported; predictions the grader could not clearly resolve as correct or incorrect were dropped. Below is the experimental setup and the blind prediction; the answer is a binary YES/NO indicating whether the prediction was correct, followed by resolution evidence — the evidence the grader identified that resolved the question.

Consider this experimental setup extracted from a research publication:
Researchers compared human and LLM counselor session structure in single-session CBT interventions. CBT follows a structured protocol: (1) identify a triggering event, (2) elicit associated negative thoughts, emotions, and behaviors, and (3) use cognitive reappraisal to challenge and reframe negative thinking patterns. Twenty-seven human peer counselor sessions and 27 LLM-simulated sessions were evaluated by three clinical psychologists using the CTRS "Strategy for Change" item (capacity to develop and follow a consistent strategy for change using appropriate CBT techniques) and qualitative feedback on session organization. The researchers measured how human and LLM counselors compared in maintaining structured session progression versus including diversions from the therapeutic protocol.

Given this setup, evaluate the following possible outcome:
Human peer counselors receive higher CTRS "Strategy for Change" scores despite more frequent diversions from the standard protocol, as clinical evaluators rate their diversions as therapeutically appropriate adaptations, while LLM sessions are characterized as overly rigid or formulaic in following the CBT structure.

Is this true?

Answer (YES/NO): NO